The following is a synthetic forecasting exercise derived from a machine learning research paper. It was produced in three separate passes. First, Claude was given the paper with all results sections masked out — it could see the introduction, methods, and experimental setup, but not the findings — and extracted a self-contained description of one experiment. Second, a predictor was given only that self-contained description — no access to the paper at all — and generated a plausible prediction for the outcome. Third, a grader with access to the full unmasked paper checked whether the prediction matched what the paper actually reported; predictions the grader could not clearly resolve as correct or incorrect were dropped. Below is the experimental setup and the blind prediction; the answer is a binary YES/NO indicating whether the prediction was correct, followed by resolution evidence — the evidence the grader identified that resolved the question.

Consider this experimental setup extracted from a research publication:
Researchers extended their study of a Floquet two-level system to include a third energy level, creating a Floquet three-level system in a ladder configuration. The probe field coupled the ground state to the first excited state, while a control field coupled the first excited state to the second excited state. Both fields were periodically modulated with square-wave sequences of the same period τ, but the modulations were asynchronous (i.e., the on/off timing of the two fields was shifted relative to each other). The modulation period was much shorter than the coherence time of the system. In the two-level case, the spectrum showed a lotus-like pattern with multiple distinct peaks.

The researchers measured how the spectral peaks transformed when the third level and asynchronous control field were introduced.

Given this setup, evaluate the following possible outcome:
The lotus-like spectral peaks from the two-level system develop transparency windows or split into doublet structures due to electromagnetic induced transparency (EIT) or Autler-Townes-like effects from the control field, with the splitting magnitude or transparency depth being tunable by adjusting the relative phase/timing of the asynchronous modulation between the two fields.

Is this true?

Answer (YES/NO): NO